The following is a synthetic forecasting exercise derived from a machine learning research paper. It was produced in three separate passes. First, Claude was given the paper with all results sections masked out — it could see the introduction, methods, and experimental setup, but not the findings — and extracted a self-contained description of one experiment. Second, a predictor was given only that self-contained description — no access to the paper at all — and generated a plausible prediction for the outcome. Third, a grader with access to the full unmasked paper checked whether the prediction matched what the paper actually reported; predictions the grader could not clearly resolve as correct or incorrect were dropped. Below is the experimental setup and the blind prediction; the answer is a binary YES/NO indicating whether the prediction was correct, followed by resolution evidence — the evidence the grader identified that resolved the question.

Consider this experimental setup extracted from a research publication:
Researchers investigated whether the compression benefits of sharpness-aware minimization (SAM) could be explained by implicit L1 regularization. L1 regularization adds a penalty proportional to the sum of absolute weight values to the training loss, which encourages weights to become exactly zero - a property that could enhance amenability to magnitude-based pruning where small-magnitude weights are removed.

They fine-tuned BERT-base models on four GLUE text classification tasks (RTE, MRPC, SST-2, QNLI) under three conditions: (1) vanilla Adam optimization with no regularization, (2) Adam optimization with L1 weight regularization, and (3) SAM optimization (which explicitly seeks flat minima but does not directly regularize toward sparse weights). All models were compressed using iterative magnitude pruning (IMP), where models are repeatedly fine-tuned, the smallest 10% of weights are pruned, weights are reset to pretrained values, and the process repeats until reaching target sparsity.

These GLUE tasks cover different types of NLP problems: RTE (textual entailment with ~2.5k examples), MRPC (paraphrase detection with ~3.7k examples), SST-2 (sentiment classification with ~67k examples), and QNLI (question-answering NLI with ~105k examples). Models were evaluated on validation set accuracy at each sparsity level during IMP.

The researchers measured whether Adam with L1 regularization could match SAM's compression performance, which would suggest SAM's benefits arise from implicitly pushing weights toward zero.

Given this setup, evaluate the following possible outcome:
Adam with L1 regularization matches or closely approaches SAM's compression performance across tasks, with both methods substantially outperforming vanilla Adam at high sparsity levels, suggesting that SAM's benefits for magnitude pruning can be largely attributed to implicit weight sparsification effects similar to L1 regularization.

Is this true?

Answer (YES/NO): NO